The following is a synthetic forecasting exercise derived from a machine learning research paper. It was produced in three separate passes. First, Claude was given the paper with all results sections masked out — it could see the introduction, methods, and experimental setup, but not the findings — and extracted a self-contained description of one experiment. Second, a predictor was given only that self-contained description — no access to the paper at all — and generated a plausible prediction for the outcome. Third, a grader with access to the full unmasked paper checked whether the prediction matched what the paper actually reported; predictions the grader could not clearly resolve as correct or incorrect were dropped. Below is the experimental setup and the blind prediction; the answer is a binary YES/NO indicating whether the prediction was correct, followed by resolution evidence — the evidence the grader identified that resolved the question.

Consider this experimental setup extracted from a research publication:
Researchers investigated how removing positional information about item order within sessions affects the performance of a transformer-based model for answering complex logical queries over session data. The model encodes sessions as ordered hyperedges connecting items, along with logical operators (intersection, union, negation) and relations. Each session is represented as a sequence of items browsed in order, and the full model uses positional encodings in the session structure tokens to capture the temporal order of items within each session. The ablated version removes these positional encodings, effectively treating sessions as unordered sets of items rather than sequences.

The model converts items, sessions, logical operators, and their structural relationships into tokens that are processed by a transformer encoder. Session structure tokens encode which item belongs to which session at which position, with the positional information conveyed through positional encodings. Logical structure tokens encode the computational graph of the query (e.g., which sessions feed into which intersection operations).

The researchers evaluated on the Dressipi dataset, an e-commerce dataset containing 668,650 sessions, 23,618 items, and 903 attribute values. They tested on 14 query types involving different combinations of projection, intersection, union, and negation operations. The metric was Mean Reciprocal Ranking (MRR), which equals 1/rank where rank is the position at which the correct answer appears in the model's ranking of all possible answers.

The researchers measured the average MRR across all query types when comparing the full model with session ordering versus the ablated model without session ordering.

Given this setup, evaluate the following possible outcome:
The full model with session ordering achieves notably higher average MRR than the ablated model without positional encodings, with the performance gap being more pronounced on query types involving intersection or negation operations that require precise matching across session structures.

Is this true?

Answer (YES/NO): NO